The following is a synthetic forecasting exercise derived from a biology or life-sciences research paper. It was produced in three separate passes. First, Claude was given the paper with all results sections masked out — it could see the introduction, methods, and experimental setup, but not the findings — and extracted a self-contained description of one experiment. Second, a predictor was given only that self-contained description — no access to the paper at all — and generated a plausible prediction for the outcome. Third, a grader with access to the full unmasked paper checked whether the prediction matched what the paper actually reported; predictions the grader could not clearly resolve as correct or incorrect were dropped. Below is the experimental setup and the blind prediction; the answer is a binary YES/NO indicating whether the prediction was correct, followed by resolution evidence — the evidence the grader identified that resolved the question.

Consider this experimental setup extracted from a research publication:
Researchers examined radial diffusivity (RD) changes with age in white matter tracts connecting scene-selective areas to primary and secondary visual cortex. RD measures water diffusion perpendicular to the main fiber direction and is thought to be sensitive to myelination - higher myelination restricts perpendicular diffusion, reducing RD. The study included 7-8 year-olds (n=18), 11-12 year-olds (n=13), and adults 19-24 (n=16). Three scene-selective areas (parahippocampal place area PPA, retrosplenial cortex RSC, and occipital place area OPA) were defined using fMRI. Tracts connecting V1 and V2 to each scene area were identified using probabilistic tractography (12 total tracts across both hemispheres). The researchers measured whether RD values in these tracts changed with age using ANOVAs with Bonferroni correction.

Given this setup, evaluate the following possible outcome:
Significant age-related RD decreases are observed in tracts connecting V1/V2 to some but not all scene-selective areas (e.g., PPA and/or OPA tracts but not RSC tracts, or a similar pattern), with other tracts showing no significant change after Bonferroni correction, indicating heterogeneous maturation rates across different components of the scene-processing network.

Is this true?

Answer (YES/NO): YES